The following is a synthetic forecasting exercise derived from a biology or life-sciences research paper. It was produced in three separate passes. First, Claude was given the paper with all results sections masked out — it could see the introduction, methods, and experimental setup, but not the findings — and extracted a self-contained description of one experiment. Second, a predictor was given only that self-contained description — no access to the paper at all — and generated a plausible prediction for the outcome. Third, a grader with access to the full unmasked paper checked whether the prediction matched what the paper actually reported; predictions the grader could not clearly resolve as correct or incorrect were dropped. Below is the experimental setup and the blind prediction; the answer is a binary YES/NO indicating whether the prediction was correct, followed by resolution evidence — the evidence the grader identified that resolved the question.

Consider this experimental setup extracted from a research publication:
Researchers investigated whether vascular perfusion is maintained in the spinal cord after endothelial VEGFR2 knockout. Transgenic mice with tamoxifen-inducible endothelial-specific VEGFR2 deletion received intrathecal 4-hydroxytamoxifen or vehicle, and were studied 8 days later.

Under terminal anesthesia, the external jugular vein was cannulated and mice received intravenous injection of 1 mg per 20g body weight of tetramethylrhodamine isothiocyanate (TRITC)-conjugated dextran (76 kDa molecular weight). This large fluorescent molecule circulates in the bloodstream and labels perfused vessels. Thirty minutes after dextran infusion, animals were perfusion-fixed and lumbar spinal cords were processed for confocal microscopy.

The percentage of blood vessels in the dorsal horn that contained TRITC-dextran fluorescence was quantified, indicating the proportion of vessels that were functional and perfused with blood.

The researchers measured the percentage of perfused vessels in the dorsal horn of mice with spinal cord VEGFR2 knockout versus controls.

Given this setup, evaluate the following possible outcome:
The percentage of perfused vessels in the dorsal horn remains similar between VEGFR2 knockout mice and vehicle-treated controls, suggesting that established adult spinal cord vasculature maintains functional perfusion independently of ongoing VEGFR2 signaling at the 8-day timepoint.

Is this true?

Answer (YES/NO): NO